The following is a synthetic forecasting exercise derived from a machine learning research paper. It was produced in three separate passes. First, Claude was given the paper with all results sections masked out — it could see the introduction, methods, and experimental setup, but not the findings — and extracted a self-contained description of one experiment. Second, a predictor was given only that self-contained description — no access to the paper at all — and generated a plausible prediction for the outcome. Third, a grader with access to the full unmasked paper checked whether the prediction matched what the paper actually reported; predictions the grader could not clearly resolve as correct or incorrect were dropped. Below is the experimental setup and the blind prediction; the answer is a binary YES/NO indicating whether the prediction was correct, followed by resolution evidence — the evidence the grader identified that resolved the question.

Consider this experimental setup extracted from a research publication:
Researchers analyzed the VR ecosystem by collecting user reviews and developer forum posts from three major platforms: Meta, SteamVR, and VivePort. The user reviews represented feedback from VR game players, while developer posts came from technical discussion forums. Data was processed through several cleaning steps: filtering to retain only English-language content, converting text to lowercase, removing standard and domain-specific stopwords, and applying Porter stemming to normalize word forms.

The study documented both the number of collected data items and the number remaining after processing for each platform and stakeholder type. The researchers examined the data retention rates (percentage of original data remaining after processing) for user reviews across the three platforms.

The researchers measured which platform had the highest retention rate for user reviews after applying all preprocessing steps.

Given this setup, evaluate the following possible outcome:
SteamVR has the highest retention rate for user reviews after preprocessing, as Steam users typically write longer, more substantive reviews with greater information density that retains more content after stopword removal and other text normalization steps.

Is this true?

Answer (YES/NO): NO